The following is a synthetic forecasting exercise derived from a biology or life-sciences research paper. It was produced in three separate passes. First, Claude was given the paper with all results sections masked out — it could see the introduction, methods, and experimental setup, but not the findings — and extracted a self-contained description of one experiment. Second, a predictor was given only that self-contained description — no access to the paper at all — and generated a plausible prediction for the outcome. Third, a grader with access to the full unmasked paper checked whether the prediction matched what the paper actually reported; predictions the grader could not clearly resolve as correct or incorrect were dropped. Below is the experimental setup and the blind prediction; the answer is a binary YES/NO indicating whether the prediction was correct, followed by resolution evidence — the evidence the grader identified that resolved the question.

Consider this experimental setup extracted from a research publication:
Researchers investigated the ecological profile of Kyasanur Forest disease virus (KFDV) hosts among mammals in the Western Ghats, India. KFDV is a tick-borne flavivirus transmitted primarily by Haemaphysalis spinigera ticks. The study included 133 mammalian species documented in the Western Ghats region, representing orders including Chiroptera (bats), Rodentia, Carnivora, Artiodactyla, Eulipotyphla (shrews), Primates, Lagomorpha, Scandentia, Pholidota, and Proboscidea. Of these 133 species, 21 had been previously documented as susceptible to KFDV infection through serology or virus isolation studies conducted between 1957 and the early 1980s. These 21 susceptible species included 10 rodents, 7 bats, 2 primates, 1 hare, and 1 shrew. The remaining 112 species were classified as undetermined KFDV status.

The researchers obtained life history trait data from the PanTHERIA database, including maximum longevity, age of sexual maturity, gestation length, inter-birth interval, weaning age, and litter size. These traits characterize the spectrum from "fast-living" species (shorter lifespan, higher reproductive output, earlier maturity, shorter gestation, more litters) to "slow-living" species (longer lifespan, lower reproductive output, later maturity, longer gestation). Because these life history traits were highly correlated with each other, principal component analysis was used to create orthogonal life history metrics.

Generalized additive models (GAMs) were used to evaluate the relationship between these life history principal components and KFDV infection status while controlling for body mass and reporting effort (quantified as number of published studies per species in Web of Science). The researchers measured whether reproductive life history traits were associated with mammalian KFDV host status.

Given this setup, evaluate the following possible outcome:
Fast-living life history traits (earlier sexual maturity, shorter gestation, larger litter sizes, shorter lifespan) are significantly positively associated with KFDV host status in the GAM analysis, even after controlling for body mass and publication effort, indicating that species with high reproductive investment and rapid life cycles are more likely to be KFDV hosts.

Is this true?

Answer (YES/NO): NO